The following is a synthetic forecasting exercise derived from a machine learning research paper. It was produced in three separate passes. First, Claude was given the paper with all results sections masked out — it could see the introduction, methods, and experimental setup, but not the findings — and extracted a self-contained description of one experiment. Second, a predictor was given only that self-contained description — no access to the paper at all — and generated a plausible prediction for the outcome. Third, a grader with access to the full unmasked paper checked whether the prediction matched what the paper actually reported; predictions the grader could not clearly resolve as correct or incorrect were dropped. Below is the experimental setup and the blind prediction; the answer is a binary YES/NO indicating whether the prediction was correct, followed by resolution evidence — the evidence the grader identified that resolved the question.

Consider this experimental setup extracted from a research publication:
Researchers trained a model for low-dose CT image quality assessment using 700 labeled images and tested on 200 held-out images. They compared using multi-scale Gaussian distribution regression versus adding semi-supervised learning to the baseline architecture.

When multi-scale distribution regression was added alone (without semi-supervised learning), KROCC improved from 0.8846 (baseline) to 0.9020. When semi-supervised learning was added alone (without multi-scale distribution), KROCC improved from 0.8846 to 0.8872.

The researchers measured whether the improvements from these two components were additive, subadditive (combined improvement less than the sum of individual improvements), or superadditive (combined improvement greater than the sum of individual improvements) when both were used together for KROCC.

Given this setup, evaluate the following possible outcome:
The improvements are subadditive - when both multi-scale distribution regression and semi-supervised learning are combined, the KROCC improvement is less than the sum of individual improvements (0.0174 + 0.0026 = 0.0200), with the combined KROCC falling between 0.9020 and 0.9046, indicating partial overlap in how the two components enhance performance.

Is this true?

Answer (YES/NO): NO